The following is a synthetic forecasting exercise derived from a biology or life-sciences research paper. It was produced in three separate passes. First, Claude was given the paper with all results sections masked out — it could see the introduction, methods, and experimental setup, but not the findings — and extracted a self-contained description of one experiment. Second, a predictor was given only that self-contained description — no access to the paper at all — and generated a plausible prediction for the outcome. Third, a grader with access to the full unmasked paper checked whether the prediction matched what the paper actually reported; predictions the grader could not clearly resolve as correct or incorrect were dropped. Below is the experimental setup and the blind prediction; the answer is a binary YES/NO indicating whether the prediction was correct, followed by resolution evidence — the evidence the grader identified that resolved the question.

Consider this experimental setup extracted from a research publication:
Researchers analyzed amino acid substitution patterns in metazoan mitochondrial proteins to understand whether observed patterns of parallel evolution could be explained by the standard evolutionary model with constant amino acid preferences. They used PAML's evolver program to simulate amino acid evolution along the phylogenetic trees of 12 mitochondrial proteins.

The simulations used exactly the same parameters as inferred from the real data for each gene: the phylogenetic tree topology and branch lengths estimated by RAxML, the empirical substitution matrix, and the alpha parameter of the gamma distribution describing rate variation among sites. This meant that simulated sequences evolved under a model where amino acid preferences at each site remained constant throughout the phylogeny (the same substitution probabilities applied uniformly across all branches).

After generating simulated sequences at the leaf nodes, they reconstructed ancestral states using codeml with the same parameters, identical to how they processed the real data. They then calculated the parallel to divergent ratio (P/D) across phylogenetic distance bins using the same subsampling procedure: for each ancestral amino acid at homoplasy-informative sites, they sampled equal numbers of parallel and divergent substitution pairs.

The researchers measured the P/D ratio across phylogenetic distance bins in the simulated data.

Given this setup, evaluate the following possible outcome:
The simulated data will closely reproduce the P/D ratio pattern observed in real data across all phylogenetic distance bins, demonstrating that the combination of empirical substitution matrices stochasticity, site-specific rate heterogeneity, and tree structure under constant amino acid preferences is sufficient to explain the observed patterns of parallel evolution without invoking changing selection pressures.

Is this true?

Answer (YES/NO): NO